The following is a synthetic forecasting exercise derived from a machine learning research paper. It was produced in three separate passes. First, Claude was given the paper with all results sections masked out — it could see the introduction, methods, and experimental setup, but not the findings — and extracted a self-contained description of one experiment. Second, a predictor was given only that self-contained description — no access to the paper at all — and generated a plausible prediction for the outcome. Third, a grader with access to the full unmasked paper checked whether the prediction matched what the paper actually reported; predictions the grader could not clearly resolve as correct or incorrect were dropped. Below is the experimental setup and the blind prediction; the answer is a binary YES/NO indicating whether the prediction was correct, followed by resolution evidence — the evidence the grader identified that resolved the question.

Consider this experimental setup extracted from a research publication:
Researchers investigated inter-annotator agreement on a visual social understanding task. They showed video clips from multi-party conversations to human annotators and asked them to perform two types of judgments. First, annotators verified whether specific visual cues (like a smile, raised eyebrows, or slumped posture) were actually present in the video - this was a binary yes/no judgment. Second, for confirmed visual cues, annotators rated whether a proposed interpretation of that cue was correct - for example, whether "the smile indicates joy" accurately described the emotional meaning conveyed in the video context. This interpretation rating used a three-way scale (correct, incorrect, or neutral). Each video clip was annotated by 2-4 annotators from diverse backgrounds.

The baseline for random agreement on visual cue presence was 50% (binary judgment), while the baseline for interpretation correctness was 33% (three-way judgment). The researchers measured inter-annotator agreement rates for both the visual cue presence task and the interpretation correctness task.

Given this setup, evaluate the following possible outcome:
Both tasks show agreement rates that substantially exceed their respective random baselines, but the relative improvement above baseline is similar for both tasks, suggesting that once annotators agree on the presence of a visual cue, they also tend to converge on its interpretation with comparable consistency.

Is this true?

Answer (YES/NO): NO